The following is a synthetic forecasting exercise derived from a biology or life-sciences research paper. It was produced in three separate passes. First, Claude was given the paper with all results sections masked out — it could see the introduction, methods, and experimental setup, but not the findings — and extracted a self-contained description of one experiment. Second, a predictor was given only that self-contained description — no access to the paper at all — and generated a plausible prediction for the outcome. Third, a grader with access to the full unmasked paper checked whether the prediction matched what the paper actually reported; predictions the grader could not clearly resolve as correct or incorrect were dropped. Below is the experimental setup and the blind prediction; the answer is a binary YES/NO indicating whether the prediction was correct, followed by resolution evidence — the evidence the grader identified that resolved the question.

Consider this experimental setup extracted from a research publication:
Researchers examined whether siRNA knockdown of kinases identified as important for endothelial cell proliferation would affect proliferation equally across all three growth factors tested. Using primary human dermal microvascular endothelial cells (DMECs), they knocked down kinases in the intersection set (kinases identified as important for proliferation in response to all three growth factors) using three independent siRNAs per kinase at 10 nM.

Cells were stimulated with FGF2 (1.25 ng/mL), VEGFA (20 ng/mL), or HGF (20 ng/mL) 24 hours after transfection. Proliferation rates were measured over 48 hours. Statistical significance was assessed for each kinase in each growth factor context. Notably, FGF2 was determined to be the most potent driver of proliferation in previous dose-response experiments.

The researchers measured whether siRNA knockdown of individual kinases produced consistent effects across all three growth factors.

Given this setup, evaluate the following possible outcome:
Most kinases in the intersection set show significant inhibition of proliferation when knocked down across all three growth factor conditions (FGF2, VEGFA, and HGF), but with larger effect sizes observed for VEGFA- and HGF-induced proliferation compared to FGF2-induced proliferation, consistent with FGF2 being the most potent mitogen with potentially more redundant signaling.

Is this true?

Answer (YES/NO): NO